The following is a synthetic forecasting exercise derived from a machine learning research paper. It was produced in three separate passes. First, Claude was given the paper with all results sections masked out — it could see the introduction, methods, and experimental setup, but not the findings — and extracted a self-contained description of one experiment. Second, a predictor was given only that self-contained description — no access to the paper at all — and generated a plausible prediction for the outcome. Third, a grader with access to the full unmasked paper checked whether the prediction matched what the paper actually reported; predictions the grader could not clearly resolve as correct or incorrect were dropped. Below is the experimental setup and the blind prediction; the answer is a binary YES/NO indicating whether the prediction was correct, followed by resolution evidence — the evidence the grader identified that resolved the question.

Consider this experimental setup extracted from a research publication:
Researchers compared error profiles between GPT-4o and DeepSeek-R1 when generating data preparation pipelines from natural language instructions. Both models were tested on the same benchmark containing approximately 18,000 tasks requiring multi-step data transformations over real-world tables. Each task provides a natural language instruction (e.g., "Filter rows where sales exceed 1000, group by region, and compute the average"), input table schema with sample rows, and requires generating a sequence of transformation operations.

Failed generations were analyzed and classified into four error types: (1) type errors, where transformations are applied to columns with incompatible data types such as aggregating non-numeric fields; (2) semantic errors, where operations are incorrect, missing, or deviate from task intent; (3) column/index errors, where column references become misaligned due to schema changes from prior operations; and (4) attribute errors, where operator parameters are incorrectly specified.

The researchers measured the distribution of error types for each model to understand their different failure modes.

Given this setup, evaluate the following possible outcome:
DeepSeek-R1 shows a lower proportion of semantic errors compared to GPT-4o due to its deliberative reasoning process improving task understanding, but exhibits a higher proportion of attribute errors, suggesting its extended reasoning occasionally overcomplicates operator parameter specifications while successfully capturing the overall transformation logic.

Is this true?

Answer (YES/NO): NO